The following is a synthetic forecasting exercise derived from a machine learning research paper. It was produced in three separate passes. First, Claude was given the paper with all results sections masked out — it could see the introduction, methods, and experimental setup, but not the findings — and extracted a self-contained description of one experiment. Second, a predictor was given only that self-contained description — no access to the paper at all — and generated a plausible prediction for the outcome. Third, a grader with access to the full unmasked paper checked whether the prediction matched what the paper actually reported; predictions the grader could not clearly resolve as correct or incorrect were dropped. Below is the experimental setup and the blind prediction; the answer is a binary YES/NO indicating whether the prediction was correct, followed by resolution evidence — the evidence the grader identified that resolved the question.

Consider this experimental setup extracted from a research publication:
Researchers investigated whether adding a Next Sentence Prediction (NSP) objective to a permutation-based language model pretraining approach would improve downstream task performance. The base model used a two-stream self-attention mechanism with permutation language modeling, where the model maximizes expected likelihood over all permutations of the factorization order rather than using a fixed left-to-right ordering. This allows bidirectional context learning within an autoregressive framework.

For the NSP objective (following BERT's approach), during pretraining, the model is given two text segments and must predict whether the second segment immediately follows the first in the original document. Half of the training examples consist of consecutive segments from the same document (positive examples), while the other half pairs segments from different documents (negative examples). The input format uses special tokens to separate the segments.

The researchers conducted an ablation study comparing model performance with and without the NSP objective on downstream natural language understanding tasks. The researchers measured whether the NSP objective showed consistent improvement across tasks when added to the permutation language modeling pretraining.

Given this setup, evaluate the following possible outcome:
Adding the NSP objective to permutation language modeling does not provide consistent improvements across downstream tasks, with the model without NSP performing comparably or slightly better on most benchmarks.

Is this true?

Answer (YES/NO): YES